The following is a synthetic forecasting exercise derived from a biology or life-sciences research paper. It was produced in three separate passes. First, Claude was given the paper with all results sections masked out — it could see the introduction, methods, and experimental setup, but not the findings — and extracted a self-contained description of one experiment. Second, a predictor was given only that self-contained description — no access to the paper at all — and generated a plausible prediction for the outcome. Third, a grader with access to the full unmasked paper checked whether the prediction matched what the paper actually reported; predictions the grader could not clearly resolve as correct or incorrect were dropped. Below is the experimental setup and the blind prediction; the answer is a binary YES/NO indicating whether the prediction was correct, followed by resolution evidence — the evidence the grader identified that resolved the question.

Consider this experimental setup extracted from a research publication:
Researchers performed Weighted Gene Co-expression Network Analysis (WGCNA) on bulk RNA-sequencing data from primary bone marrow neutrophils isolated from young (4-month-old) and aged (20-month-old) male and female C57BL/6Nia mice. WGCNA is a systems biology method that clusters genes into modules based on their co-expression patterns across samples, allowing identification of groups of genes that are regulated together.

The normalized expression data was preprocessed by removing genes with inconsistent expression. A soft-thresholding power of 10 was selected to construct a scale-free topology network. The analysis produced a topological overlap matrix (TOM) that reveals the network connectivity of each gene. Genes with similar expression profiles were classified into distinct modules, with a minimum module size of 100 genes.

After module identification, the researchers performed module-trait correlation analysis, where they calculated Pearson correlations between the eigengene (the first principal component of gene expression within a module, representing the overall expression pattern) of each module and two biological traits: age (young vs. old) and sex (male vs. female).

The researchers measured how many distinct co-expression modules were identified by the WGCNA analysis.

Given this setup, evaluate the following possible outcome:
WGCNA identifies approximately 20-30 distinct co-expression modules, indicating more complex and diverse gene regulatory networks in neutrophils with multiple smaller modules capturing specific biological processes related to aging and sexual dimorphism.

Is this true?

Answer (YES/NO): NO